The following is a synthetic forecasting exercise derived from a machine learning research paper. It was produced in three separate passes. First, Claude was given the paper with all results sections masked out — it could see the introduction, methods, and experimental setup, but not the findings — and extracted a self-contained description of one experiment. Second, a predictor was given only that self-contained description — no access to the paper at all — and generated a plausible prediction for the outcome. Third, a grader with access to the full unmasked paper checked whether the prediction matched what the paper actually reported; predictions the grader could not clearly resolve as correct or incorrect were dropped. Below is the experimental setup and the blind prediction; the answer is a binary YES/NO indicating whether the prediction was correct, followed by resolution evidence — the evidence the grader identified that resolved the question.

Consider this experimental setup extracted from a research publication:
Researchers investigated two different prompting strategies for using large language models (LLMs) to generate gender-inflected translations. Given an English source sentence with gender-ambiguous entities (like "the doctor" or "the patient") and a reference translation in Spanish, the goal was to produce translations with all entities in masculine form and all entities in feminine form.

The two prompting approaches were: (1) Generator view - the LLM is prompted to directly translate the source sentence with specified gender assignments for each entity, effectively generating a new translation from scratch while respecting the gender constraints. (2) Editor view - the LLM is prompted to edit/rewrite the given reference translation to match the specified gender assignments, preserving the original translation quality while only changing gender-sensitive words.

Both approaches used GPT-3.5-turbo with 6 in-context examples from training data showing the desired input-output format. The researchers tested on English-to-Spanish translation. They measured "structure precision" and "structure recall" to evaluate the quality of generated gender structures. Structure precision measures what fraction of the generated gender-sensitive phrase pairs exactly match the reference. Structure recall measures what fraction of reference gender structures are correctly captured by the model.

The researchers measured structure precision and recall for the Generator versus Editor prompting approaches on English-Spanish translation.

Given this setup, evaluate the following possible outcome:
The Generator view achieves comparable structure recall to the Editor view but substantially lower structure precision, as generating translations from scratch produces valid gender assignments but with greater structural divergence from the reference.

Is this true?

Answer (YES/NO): NO